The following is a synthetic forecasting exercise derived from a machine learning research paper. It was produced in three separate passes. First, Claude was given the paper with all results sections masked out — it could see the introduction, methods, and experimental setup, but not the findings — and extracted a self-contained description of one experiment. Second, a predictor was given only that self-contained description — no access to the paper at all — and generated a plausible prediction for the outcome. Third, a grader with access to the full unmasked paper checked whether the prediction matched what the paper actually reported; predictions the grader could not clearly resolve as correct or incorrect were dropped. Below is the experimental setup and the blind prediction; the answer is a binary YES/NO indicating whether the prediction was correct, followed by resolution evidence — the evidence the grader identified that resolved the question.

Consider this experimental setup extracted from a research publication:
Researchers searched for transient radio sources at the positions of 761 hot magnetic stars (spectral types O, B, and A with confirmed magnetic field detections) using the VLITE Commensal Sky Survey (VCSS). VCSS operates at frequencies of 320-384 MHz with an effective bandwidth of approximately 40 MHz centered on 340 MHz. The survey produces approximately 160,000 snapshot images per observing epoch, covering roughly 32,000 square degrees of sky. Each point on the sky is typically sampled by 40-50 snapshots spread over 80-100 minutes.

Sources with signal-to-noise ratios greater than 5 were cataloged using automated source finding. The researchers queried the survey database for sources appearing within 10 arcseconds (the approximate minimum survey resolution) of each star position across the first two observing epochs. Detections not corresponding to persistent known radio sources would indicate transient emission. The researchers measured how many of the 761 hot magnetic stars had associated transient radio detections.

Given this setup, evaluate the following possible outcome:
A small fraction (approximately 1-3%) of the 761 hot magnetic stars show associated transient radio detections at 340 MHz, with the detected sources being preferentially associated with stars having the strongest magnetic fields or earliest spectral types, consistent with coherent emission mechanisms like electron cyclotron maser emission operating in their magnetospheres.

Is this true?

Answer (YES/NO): NO